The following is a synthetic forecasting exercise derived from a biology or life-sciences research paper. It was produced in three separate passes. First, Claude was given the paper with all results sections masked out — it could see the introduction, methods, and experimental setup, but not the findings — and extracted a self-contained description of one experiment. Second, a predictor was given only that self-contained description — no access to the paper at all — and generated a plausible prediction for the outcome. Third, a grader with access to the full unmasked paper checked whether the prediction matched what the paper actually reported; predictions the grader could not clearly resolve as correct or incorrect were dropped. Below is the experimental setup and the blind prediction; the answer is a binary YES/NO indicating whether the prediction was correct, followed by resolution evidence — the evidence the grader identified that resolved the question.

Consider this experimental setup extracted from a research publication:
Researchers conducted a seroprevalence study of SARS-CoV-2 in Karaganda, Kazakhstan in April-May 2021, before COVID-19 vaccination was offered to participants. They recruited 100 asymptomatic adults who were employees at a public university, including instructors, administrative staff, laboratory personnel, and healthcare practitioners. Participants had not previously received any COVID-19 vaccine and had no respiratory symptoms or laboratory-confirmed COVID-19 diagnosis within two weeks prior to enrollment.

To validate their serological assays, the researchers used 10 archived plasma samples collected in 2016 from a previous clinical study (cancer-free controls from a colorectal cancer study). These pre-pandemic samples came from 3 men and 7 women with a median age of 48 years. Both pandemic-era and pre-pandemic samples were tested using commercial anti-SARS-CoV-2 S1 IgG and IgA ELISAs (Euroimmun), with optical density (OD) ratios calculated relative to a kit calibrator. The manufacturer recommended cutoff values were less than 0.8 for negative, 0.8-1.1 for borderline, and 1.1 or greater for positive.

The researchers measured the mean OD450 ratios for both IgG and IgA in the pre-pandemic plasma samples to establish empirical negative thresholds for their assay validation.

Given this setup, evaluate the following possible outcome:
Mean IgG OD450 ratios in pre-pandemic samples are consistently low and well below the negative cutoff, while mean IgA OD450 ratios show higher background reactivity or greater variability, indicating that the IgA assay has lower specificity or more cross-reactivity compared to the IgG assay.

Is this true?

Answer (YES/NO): NO